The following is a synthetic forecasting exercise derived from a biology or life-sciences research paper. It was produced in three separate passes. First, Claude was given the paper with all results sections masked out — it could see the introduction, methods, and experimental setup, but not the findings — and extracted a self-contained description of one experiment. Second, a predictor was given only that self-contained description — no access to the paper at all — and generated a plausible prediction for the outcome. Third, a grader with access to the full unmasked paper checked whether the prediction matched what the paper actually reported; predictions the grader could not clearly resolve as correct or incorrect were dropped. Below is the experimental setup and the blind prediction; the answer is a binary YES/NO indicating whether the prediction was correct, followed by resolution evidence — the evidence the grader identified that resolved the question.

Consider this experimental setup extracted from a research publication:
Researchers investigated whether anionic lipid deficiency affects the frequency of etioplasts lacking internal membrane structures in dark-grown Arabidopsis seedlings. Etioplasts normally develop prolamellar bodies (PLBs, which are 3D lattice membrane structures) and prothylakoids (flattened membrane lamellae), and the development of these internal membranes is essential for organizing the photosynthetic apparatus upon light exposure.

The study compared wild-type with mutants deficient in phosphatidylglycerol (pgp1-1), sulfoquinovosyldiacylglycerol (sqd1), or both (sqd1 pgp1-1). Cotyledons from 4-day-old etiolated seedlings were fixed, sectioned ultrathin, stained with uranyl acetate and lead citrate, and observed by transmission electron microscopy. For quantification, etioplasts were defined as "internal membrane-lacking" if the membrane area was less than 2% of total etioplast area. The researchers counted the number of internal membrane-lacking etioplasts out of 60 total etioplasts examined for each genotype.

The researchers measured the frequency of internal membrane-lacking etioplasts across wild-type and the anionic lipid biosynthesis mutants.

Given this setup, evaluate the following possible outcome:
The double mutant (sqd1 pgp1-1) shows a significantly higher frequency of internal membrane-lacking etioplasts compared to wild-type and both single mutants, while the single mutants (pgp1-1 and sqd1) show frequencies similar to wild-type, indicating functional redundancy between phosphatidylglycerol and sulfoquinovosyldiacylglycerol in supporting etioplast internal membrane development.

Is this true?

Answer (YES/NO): YES